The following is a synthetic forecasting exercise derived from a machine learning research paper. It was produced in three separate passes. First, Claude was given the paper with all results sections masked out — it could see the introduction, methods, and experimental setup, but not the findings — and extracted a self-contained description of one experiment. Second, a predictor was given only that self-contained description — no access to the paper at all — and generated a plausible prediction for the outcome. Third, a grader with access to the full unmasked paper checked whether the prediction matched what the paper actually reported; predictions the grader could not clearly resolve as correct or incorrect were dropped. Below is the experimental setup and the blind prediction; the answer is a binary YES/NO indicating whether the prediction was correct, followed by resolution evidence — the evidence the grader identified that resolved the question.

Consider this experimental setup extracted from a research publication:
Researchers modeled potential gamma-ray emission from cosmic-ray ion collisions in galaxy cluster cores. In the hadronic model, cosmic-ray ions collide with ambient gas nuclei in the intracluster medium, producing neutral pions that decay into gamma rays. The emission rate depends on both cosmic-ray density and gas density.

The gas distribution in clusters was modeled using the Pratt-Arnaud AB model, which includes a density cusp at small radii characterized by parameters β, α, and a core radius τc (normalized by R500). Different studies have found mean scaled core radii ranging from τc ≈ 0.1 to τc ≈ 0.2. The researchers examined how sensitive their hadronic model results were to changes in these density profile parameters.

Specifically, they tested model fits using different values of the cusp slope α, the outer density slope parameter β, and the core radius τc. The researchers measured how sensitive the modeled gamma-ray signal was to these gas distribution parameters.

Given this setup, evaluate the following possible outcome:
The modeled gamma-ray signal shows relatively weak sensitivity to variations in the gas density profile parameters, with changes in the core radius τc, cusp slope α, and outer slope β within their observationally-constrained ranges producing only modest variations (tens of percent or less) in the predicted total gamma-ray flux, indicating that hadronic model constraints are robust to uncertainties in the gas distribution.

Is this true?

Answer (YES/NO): NO